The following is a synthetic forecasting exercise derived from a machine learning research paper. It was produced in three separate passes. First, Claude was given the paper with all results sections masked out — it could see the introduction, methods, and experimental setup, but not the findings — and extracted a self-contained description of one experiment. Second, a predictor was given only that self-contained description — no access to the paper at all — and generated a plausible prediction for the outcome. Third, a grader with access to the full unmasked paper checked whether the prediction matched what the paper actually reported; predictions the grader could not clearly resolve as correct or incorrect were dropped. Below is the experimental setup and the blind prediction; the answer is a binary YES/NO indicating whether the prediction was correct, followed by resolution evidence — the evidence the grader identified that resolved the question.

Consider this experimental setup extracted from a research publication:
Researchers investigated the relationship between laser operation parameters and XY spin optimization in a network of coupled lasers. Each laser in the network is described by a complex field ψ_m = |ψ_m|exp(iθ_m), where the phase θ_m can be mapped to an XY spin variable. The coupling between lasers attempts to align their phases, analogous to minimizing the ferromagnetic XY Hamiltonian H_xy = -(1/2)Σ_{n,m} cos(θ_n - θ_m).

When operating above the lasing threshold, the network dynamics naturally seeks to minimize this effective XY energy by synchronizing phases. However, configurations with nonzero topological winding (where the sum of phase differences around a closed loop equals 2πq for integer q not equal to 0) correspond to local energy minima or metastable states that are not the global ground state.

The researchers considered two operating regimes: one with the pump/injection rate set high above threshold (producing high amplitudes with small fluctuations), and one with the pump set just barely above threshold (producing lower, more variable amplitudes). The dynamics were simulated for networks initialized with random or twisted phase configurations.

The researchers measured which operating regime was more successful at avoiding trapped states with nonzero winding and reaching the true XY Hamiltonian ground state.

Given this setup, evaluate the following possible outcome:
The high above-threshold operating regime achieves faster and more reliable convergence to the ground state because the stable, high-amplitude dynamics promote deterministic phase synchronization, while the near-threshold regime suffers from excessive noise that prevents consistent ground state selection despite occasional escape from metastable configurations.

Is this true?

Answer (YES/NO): NO